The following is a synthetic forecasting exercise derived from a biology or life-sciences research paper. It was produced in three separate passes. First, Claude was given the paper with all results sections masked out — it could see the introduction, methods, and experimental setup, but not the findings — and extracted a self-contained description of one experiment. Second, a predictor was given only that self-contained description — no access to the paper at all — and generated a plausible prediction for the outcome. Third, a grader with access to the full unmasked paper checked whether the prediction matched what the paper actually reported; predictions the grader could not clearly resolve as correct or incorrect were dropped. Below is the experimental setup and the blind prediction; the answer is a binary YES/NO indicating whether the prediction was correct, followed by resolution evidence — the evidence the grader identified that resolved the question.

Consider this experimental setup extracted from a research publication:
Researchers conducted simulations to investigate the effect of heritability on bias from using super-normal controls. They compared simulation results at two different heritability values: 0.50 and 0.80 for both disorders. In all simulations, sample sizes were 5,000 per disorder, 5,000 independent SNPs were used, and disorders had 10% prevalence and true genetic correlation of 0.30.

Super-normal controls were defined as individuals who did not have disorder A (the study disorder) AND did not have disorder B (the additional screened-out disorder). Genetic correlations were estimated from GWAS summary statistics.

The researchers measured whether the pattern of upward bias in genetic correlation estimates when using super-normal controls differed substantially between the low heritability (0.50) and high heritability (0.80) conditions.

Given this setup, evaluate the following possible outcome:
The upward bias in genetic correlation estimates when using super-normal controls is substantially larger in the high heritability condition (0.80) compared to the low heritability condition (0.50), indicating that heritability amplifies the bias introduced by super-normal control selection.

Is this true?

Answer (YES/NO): NO